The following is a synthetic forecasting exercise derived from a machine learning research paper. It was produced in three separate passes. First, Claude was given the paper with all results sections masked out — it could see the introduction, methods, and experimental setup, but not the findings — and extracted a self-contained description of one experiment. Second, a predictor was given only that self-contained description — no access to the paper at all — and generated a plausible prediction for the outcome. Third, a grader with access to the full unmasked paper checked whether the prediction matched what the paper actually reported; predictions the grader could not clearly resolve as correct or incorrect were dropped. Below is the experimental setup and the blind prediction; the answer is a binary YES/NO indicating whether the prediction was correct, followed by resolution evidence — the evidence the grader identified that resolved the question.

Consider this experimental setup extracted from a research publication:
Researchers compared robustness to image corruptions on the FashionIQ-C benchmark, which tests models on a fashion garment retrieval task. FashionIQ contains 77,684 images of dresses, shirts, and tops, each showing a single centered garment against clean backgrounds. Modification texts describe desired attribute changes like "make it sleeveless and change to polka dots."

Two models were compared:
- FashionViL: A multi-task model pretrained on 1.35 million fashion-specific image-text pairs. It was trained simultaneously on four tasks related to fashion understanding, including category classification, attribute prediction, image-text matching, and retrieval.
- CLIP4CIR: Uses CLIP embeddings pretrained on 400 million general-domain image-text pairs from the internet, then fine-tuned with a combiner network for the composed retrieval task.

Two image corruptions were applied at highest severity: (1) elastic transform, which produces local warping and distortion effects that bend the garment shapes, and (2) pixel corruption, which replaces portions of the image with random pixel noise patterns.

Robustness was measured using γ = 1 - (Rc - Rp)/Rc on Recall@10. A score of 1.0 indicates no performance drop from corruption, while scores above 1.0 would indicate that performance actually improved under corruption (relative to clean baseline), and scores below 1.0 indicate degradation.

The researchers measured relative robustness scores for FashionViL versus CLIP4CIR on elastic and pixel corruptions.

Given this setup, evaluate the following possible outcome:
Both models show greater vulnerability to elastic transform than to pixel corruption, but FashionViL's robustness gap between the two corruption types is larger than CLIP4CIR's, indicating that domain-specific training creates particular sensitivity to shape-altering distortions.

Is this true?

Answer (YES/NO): NO